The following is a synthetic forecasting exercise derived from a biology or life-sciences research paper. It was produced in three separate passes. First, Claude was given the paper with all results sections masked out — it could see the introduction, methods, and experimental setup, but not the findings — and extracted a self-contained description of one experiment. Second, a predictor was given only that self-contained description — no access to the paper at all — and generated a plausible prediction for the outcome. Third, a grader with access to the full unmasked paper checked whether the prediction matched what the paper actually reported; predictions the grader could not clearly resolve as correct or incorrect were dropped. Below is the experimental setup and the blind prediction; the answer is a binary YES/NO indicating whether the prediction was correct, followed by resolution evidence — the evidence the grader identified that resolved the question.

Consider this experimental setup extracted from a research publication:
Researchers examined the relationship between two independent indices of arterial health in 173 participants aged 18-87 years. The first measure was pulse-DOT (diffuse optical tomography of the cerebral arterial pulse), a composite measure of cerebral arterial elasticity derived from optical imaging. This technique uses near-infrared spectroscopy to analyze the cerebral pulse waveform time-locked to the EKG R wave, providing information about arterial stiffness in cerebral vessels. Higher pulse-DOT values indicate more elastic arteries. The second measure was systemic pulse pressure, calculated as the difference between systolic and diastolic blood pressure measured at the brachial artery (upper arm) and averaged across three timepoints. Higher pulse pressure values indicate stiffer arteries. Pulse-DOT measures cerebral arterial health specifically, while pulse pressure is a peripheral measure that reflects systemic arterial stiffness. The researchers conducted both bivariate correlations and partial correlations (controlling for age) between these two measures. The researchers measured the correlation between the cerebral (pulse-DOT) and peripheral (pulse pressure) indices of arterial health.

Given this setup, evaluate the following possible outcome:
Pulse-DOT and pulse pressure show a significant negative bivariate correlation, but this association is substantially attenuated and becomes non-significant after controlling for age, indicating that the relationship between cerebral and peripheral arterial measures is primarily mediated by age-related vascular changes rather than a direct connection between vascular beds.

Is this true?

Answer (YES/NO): NO